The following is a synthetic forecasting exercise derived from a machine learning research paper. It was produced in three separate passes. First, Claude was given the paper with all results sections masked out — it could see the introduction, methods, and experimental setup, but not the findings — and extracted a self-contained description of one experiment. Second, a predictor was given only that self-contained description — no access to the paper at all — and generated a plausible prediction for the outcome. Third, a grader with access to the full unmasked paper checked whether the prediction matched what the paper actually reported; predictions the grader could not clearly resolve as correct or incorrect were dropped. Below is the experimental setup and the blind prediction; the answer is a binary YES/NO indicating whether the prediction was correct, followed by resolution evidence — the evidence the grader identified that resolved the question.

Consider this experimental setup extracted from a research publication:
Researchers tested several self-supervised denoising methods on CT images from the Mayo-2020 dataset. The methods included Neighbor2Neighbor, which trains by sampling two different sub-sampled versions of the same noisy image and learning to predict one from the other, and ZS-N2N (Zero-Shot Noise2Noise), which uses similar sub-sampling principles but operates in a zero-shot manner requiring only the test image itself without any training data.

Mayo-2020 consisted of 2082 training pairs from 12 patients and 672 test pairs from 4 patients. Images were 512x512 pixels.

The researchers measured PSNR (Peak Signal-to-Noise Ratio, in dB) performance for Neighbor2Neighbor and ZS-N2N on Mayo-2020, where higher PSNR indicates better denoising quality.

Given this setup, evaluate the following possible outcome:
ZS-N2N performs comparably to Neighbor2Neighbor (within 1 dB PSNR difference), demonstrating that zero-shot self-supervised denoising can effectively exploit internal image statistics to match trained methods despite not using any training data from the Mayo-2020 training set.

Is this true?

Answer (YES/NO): NO